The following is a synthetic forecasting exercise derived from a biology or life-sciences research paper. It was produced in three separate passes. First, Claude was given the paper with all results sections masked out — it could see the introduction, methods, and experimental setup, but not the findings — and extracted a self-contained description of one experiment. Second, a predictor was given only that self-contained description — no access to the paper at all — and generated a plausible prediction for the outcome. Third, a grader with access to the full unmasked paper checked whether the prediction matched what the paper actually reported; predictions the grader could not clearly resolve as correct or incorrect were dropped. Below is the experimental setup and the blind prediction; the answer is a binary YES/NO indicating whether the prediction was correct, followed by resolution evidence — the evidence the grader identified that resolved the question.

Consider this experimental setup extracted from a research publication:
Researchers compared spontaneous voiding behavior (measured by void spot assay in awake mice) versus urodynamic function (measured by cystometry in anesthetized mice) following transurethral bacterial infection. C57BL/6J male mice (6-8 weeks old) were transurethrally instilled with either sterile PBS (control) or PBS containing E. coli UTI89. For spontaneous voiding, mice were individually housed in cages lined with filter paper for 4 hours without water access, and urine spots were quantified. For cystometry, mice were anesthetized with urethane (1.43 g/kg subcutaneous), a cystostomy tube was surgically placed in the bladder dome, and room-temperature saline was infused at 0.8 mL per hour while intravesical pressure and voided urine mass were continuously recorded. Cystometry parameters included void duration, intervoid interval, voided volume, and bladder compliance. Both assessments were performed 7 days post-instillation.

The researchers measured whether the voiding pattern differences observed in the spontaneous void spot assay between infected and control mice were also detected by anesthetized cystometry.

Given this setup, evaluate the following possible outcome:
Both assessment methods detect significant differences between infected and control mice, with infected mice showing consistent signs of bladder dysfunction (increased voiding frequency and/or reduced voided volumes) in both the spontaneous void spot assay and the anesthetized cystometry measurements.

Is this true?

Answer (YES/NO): NO